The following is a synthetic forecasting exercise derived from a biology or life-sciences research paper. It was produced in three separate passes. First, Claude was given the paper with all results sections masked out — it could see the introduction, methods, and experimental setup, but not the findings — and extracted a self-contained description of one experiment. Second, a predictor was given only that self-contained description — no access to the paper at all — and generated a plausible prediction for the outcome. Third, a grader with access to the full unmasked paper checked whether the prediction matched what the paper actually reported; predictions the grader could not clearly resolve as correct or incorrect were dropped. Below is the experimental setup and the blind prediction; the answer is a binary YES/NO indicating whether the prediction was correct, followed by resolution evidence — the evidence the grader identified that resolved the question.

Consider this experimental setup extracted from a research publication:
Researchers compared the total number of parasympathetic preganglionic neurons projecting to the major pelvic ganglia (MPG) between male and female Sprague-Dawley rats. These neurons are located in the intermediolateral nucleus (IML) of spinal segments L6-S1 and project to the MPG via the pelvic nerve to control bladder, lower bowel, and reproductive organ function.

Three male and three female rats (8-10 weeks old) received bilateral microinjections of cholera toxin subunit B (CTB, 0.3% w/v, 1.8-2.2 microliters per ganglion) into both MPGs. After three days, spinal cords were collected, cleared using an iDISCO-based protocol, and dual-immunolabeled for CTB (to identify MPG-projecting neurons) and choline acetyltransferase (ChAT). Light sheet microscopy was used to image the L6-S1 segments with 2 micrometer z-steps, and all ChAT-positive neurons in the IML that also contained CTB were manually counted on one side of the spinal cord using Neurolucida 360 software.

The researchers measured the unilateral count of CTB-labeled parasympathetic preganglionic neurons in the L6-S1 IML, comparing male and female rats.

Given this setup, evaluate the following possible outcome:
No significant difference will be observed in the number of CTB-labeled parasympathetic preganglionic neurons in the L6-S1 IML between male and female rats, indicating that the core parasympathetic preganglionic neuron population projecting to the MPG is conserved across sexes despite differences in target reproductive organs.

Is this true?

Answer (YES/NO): NO